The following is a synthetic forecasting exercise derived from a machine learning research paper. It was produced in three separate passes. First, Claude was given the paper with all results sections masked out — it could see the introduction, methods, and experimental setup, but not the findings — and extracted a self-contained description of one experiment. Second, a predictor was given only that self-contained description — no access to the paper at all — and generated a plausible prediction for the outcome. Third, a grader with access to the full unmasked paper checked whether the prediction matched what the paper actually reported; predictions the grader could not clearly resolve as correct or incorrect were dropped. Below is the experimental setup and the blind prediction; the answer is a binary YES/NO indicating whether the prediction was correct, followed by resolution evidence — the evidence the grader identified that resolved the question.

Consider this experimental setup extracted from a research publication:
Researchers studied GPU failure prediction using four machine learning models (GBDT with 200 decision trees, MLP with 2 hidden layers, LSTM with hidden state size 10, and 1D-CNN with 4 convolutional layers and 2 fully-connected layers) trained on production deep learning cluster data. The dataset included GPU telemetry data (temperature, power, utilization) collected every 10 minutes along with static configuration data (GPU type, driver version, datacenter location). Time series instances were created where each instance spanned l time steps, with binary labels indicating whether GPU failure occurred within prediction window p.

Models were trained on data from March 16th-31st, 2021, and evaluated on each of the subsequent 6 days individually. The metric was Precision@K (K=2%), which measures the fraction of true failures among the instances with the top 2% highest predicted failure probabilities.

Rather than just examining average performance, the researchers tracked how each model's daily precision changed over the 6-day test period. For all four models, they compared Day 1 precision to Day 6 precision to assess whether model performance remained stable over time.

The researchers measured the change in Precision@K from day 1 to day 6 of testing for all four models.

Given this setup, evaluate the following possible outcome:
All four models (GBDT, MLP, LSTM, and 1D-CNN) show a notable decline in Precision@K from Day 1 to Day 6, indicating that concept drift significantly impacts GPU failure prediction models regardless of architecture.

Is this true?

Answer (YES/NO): YES